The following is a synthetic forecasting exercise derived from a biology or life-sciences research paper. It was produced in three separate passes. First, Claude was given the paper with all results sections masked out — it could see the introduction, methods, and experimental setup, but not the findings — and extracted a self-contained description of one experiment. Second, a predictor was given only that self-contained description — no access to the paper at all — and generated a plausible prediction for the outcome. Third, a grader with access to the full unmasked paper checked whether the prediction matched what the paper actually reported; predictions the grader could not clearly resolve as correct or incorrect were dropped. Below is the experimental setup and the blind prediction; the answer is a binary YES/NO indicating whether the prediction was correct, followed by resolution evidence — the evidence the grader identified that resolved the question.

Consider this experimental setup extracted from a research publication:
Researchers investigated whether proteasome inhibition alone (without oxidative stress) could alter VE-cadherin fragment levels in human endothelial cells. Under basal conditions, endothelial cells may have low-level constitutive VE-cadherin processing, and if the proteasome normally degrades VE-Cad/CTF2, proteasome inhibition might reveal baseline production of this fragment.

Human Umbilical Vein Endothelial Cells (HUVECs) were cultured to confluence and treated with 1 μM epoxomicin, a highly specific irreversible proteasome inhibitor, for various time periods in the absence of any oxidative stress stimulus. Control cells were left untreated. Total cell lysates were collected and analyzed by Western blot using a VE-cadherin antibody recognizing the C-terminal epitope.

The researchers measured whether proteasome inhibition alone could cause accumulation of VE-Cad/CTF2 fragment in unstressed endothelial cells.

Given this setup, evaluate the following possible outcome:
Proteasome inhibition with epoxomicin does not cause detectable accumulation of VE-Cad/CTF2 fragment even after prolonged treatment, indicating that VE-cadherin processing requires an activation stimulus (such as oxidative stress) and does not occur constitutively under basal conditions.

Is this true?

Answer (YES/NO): NO